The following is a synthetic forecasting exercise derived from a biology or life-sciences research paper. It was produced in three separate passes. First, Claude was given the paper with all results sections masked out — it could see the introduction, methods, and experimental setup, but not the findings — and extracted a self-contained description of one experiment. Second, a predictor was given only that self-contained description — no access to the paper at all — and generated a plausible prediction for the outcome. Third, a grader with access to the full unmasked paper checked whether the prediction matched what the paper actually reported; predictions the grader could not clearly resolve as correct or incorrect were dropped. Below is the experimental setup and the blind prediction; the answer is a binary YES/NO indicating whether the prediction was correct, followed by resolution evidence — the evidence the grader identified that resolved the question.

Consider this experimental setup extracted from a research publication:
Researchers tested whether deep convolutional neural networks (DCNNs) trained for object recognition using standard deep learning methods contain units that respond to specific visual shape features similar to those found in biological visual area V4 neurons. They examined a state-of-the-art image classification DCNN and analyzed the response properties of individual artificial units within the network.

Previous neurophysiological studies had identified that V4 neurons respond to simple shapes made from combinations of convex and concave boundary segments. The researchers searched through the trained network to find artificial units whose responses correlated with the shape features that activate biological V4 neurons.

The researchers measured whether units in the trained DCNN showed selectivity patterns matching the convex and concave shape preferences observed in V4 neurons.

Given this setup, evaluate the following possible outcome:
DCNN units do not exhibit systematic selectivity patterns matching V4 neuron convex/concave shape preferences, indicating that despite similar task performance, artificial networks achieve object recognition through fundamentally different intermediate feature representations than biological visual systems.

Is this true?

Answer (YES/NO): NO